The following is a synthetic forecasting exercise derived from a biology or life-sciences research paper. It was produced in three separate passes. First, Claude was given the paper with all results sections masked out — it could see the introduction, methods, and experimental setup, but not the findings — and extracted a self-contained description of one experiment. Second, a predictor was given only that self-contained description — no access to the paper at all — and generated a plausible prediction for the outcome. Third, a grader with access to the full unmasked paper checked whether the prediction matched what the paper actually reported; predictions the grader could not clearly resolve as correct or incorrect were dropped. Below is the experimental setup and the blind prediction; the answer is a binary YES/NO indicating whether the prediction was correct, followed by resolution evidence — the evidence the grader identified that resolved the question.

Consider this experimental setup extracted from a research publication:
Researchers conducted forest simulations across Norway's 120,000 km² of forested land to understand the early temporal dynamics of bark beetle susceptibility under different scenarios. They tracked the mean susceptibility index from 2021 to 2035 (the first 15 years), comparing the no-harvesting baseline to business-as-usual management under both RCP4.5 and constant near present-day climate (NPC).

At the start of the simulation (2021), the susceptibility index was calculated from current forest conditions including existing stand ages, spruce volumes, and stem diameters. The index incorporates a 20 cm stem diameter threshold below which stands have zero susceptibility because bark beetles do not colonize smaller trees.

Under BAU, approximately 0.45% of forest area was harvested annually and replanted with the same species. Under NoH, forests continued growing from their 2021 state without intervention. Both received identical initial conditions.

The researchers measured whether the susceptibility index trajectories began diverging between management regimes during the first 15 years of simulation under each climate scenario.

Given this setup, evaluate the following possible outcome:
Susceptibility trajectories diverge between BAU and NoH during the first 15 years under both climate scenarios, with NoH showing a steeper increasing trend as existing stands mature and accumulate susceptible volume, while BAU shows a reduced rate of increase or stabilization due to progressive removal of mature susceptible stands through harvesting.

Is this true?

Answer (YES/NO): NO